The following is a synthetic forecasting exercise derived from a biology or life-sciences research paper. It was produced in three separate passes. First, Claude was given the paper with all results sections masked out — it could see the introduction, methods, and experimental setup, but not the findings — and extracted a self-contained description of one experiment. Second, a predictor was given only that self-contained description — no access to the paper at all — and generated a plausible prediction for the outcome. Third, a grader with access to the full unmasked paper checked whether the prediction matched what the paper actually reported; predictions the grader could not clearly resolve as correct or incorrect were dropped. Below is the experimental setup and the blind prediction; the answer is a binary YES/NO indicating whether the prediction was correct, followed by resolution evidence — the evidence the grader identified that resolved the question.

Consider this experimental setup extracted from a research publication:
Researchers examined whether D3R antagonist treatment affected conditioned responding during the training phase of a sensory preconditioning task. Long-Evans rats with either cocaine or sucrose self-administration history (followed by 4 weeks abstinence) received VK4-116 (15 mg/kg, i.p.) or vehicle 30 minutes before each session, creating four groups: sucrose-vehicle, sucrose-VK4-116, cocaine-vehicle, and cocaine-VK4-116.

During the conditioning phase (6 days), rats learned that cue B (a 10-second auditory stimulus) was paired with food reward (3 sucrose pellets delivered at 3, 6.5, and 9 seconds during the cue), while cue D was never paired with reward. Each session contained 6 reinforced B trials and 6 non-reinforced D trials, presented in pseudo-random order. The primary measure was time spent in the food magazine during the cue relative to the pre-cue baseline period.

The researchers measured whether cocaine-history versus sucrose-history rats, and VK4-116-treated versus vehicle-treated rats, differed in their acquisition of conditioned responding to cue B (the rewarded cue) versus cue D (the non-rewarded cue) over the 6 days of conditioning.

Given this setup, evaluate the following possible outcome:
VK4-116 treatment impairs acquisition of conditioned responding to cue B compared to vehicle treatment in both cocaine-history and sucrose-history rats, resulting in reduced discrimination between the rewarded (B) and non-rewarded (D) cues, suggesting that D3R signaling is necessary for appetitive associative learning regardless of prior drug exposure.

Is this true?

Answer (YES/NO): NO